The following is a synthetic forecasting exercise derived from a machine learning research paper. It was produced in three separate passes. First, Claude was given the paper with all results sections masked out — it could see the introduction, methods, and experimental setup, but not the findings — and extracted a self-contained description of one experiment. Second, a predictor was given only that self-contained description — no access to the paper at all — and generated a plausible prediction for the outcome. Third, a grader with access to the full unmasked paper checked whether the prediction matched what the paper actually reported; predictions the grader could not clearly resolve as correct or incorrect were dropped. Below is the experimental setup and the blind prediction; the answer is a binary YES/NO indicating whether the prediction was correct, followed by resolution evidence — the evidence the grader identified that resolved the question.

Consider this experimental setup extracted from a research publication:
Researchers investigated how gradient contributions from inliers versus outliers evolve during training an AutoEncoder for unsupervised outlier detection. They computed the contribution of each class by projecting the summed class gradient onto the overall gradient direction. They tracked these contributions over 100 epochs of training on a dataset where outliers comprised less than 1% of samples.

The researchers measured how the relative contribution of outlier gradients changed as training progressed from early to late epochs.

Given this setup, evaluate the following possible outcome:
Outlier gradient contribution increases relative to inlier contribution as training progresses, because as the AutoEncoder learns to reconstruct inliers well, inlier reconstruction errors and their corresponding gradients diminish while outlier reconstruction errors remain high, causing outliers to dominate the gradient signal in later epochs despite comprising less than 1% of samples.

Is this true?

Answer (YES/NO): YES